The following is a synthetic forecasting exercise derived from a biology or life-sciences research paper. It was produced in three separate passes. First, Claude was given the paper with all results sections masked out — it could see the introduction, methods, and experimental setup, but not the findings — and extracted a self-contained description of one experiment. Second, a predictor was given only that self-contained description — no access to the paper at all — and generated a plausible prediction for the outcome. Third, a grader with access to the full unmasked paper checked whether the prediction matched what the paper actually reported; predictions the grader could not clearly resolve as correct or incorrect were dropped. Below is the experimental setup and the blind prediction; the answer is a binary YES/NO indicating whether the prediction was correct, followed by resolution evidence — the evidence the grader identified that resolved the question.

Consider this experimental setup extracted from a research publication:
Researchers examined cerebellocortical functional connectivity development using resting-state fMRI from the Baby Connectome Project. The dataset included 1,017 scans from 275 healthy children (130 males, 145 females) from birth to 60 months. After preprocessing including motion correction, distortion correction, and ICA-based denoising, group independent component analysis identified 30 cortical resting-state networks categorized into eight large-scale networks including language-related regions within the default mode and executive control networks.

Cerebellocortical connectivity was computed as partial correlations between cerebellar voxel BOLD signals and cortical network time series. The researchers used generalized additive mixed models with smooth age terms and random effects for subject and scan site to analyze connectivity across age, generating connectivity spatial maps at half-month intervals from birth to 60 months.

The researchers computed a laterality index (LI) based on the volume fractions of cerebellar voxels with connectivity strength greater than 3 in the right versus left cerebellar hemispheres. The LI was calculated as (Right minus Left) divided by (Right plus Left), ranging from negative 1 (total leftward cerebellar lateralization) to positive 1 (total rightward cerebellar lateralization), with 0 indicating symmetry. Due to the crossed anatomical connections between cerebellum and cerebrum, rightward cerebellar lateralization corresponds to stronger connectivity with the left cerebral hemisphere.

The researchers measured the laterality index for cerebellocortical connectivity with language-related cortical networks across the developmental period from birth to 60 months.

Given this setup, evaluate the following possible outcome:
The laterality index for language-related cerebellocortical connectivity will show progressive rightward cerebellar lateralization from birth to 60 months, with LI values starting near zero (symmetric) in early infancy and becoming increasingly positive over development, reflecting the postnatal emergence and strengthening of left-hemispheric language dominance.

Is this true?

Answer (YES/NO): NO